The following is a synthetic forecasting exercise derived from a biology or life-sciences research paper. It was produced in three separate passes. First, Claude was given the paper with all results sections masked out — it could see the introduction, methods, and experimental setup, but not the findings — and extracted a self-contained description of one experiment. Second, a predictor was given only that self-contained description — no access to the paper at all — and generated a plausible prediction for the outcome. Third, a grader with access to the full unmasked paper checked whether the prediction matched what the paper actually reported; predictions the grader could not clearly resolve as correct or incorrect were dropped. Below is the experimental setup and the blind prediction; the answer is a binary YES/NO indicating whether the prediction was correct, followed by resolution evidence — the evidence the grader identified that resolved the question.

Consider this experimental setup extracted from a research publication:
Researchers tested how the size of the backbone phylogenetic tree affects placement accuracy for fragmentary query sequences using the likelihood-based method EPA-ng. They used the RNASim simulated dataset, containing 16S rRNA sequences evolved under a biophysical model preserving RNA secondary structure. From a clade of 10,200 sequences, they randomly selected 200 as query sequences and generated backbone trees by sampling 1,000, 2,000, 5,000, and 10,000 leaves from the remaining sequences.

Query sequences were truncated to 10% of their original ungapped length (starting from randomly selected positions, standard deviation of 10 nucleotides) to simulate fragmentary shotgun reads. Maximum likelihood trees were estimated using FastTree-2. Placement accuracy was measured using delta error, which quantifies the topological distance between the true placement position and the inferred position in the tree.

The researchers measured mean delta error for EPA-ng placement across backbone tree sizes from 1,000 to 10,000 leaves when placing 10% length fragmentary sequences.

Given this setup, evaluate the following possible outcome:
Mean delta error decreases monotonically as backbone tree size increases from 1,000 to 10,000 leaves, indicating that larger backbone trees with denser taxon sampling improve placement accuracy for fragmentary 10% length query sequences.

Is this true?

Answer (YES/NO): NO